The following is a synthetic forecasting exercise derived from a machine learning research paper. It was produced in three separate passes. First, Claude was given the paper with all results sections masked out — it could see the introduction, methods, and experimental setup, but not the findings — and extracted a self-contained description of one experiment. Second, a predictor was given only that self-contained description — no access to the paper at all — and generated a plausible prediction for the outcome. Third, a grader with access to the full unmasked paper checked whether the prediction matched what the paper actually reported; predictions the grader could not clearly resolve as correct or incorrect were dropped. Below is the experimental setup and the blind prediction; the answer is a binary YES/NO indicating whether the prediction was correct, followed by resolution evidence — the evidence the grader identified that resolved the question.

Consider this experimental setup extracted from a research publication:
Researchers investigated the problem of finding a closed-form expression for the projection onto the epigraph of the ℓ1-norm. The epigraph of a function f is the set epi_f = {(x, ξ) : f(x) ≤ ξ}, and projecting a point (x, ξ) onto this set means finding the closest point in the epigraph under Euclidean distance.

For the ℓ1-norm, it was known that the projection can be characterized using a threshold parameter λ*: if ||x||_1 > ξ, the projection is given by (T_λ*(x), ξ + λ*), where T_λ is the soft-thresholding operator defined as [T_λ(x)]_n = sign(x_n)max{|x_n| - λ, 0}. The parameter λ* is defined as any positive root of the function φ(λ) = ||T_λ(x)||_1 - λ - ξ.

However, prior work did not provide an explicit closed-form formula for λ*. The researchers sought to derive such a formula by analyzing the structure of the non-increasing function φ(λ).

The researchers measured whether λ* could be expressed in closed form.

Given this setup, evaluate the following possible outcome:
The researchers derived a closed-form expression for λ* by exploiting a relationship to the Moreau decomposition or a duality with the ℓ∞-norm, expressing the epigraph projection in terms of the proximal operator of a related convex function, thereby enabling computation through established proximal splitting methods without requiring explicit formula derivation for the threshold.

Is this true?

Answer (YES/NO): NO